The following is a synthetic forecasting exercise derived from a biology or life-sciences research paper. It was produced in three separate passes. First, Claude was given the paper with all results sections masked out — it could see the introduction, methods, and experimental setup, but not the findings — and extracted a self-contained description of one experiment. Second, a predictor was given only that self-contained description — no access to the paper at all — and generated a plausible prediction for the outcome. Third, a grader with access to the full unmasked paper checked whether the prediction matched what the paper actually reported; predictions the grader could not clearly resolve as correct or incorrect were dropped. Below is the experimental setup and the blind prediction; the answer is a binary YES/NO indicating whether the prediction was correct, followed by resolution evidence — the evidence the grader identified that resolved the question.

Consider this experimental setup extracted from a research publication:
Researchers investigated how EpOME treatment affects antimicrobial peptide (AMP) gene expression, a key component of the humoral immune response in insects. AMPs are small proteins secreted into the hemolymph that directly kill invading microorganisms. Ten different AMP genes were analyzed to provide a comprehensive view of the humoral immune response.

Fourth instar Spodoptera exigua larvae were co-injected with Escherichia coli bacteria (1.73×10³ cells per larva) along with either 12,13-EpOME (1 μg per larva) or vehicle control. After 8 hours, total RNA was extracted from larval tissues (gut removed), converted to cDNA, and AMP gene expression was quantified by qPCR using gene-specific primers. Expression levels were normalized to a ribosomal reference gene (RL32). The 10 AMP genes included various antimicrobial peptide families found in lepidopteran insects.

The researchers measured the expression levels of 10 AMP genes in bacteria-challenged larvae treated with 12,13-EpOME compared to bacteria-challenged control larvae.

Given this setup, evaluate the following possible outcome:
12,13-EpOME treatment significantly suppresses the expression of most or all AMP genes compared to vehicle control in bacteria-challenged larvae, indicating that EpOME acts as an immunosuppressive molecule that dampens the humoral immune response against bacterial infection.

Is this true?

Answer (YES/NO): NO